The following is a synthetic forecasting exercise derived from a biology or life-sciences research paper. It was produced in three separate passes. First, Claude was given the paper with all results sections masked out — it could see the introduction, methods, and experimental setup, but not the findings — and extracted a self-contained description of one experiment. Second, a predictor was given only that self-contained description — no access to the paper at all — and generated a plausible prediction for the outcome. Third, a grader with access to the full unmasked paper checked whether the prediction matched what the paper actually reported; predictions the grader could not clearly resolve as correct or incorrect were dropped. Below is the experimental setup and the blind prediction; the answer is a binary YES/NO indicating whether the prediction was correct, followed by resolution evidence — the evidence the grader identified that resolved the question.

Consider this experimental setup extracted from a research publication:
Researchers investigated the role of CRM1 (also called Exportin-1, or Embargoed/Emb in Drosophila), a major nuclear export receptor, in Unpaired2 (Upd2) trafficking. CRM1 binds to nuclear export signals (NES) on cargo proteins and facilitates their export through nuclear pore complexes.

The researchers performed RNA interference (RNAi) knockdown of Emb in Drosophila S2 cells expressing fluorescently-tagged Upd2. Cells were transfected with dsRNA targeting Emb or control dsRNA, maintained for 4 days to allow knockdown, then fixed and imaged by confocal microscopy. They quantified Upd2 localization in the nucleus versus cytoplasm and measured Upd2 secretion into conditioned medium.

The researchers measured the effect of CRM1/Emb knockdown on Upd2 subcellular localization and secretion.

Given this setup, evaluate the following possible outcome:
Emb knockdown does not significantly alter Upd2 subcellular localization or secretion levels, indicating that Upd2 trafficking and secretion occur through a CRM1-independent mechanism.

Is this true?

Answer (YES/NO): NO